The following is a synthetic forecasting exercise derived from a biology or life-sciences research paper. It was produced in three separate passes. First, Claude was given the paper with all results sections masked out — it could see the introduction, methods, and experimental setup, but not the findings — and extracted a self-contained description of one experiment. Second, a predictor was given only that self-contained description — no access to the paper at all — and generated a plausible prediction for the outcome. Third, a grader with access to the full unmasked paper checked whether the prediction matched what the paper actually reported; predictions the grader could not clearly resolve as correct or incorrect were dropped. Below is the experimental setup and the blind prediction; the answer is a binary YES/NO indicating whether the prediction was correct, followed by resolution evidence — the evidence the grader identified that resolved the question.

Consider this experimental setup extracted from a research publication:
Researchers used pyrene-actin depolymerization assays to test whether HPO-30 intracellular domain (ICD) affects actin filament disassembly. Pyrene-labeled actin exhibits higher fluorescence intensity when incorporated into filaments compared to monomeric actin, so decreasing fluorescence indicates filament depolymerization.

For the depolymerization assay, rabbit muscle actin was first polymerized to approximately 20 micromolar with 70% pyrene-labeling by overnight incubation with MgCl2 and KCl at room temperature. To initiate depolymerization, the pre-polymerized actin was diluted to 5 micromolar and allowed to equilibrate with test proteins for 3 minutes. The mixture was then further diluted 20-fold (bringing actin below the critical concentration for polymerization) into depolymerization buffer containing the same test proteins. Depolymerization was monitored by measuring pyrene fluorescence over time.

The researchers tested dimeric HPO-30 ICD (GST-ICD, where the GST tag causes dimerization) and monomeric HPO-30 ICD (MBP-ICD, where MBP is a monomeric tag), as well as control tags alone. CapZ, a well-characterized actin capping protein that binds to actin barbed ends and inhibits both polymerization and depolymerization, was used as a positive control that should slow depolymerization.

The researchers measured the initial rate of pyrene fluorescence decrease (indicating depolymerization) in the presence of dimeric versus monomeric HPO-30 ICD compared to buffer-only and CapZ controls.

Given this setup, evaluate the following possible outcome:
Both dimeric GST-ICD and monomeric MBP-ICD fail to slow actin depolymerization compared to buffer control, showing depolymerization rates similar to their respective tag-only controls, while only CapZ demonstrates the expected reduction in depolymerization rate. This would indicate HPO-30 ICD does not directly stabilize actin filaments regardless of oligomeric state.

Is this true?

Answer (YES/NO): NO